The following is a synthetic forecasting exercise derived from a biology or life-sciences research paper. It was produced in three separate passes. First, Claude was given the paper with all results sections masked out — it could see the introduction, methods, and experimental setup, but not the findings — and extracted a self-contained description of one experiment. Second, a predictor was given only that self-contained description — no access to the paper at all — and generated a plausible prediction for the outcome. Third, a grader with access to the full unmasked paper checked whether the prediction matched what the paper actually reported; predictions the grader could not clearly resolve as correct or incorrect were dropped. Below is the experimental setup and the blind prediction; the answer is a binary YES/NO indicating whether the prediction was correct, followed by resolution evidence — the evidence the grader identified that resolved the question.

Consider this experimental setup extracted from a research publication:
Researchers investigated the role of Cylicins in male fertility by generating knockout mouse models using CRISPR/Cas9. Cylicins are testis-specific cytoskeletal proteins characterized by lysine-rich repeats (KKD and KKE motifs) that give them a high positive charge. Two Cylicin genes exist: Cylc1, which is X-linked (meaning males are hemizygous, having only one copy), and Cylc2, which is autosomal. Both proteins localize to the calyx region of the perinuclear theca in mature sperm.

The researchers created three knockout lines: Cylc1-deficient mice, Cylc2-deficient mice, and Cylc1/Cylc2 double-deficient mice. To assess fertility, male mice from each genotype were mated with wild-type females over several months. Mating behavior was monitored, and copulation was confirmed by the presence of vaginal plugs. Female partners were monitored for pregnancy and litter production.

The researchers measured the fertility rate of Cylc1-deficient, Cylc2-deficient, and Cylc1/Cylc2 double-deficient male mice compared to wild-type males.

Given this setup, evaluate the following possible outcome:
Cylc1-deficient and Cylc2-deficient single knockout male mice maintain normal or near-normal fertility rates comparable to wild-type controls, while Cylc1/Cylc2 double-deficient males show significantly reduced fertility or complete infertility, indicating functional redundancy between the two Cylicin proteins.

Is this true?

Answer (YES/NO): NO